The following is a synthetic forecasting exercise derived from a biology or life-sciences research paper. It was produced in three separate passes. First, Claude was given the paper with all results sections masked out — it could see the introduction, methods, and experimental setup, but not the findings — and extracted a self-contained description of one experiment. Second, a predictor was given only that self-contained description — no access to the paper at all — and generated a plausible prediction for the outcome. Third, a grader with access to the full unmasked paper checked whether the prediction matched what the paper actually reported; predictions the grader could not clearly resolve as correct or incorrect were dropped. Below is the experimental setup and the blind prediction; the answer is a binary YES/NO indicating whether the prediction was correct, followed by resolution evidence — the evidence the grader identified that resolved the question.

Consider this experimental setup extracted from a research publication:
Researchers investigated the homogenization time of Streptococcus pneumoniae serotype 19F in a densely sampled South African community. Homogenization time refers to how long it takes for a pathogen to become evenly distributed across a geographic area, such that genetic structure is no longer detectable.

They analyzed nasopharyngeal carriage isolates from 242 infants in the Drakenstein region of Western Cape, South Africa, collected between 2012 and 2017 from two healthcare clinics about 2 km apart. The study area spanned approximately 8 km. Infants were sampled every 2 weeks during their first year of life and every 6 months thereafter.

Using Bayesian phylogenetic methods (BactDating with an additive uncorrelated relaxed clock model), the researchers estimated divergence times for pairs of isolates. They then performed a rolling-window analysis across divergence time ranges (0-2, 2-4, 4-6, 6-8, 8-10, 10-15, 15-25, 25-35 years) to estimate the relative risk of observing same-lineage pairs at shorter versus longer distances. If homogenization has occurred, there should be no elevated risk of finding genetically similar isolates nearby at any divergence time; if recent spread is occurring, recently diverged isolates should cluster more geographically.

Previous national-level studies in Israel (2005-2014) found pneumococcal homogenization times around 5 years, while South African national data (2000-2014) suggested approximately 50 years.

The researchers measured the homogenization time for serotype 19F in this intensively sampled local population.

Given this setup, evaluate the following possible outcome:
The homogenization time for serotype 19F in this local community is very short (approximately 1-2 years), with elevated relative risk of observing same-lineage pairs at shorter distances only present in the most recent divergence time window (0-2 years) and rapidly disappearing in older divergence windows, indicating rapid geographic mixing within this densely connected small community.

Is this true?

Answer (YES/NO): NO